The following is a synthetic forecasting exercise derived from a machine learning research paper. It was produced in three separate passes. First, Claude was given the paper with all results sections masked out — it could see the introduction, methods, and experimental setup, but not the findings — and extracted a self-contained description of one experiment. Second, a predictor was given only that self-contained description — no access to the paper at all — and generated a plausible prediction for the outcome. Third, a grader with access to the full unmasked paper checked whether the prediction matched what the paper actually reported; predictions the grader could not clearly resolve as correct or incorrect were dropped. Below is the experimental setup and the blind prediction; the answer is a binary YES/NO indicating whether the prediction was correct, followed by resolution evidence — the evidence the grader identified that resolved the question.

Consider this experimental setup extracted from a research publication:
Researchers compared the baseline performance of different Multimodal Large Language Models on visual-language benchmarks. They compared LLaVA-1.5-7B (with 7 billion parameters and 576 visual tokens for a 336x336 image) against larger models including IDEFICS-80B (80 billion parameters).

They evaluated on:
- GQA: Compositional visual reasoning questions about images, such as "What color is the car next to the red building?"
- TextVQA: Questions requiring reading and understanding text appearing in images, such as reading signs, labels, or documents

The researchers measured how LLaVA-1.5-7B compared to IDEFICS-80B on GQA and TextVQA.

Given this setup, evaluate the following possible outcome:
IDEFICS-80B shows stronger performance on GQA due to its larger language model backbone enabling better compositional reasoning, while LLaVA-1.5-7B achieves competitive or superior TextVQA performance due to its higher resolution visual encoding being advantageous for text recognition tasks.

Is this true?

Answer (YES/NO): NO